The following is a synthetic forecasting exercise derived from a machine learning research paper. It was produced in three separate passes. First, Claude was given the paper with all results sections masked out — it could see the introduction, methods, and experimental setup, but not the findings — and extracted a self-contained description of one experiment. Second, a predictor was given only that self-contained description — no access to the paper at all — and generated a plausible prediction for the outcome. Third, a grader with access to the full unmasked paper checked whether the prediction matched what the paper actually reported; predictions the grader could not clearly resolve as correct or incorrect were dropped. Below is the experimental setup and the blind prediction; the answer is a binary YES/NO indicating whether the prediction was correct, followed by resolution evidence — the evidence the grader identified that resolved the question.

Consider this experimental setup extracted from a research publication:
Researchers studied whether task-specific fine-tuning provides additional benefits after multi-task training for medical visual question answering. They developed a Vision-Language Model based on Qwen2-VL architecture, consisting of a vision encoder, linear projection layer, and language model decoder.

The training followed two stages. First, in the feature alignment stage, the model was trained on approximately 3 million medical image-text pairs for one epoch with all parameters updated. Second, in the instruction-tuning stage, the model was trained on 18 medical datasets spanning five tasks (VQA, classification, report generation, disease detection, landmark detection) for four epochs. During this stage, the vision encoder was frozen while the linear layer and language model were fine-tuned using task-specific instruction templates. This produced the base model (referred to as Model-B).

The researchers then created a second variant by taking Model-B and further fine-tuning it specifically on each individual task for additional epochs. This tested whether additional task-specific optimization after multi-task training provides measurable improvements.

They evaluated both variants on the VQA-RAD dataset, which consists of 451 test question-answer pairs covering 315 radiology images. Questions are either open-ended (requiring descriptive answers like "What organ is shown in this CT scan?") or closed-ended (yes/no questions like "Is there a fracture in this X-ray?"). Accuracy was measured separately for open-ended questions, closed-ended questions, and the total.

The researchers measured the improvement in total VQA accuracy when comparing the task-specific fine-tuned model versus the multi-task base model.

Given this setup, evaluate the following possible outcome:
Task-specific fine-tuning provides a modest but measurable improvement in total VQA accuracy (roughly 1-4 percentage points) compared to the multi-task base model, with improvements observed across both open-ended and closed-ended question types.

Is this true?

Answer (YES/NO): NO